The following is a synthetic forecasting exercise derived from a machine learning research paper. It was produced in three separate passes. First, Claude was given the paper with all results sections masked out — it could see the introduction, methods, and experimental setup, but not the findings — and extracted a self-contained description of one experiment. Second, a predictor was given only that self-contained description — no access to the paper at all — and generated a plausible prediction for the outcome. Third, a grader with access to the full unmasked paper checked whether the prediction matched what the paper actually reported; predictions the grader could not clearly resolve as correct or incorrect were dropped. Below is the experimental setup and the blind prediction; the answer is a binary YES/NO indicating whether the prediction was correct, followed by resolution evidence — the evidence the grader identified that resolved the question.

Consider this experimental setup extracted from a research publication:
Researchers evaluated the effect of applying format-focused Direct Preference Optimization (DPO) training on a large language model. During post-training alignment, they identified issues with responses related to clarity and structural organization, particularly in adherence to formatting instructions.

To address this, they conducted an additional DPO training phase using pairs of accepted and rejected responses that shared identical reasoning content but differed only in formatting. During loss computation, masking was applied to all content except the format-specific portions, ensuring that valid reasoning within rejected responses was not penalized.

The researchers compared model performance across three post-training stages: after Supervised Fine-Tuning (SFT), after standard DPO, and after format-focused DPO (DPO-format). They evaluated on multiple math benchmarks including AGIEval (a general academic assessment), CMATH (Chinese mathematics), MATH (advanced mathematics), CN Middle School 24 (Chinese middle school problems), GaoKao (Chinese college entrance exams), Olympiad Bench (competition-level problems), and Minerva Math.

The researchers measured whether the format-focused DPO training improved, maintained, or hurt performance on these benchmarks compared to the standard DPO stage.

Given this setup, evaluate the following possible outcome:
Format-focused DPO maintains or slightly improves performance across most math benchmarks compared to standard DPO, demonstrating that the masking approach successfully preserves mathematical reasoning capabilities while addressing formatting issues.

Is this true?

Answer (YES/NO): YES